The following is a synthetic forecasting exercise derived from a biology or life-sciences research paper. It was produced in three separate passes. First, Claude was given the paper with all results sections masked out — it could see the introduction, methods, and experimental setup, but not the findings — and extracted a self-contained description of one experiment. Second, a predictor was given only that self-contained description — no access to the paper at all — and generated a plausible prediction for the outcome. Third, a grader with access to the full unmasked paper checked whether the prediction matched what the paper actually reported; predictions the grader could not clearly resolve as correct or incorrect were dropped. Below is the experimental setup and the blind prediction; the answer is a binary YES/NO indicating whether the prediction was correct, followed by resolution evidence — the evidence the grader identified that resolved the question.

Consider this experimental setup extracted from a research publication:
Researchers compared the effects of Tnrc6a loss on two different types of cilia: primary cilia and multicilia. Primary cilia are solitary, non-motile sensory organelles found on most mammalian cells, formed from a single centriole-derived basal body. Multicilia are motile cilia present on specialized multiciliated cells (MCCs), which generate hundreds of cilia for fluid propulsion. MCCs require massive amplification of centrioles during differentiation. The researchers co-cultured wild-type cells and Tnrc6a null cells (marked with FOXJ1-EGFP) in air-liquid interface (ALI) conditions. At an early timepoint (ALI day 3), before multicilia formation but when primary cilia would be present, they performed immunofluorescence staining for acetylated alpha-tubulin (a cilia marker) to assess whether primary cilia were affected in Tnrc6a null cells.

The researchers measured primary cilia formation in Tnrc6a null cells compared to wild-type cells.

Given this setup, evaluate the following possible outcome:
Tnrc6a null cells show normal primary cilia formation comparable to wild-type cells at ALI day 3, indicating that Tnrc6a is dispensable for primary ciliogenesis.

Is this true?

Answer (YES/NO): YES